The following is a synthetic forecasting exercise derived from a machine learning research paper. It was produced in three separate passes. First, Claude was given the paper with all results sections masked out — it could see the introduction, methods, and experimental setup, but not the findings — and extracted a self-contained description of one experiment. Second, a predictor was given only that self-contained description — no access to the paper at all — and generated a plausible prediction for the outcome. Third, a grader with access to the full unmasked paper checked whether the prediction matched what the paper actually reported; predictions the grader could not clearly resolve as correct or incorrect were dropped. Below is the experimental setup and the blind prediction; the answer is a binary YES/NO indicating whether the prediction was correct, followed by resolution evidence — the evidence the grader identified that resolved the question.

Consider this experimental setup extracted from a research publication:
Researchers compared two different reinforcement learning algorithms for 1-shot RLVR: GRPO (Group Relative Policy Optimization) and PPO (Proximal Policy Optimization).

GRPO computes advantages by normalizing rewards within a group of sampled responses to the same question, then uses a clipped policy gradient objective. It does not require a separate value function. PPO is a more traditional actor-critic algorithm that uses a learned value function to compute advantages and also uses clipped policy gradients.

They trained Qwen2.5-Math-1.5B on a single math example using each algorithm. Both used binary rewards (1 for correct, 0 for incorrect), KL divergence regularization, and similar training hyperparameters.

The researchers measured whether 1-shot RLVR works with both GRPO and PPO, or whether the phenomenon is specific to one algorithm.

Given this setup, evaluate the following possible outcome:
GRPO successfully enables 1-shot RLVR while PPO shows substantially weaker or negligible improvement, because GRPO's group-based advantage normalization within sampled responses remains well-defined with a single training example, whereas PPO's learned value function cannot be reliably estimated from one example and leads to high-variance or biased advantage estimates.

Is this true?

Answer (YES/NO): NO